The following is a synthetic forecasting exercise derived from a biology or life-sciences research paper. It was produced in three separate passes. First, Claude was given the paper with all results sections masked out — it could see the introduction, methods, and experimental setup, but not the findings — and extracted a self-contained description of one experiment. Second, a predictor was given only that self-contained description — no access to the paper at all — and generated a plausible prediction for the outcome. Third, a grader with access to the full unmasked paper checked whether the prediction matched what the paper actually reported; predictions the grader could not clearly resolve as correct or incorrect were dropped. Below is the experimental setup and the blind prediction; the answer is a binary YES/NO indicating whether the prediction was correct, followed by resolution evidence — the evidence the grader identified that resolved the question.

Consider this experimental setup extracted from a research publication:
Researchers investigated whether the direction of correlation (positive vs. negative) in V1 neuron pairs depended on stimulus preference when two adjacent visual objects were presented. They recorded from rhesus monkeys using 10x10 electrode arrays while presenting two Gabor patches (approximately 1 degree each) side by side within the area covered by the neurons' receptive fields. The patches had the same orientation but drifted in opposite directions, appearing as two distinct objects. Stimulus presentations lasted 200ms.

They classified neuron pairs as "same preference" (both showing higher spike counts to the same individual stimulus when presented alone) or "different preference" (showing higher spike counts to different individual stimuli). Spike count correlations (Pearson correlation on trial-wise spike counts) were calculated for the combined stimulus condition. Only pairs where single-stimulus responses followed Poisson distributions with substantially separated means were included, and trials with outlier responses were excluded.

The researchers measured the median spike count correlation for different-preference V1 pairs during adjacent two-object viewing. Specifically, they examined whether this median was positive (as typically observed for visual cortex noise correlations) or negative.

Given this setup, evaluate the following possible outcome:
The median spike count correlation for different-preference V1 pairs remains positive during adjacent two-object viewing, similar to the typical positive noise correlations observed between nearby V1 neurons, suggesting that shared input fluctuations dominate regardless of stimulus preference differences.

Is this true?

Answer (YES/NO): NO